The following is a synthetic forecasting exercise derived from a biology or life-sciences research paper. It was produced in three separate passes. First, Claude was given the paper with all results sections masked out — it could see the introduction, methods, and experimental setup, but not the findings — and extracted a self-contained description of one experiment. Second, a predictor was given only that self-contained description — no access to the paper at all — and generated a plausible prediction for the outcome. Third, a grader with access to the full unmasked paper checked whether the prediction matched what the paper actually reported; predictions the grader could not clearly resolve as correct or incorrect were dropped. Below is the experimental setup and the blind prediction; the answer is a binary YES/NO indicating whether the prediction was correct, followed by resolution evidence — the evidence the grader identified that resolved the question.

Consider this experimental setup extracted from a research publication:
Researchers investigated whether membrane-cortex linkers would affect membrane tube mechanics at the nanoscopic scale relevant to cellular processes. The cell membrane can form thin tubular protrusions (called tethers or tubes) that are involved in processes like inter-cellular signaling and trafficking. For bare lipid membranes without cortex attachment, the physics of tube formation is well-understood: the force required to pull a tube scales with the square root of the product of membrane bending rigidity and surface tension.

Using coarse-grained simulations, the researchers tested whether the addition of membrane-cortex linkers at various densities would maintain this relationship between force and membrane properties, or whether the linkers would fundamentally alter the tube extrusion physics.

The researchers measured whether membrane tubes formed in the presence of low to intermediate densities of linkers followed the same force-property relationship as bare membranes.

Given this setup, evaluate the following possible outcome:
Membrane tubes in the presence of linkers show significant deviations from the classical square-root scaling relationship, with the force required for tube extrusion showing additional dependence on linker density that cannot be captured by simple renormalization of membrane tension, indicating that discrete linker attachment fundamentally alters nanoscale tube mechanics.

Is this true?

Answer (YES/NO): NO